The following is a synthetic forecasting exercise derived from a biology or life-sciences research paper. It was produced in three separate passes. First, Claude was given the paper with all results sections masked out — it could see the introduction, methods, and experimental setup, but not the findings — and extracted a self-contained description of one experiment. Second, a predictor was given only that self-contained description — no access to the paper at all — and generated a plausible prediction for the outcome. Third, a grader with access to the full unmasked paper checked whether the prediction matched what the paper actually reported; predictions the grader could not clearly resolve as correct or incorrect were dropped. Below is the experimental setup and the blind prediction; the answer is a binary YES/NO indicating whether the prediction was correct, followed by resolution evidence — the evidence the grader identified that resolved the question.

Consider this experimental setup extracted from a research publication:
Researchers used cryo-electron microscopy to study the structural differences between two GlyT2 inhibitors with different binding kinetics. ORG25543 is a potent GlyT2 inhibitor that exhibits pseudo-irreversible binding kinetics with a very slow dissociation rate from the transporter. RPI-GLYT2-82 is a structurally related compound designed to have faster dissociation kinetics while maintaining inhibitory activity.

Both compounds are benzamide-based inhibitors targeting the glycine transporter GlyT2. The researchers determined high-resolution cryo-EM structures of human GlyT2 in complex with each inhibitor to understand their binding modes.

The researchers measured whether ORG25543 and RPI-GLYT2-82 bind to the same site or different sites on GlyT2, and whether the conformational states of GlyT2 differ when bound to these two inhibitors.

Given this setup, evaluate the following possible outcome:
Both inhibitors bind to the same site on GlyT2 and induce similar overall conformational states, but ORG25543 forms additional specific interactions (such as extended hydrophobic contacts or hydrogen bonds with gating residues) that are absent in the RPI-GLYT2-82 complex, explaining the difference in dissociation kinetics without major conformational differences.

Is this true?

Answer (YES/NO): NO